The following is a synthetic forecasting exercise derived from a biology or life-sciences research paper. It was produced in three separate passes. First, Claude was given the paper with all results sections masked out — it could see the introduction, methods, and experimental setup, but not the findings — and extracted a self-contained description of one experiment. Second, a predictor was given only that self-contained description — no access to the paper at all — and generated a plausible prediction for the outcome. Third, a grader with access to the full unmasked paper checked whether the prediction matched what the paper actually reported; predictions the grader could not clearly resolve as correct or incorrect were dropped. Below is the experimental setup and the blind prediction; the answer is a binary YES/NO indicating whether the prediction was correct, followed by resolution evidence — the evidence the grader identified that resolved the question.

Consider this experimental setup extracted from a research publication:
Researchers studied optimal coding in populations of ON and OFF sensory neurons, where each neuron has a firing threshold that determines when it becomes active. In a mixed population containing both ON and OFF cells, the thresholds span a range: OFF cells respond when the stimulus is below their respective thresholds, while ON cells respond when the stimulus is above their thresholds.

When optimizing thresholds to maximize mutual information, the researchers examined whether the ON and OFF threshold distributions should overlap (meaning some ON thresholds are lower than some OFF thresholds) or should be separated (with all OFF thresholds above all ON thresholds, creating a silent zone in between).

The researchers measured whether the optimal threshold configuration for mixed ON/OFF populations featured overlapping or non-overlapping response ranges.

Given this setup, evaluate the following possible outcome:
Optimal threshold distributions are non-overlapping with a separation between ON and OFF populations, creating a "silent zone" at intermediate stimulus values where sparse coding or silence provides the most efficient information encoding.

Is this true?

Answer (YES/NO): YES